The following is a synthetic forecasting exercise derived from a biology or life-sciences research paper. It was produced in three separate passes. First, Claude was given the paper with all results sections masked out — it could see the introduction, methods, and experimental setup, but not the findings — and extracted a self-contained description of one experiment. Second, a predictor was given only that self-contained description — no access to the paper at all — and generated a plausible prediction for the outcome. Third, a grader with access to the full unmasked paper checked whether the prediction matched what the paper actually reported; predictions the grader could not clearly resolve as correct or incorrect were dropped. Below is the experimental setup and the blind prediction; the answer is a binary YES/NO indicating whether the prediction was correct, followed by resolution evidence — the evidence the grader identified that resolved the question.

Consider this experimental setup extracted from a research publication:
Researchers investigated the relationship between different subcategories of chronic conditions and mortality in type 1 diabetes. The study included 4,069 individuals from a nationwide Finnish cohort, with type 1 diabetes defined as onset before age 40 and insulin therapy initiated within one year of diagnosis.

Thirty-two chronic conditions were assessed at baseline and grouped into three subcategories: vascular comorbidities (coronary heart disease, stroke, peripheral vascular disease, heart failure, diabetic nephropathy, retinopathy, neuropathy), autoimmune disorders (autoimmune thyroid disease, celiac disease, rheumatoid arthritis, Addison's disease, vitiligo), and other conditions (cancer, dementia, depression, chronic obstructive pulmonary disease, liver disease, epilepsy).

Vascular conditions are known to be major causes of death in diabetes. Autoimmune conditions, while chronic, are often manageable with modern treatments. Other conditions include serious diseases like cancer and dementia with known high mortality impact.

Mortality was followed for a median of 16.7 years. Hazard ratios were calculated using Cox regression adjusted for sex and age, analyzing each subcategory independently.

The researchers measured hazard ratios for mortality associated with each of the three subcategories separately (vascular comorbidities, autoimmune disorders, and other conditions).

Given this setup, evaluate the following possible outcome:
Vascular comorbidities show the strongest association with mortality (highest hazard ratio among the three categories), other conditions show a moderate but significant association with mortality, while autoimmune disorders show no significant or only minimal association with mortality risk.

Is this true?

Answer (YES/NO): YES